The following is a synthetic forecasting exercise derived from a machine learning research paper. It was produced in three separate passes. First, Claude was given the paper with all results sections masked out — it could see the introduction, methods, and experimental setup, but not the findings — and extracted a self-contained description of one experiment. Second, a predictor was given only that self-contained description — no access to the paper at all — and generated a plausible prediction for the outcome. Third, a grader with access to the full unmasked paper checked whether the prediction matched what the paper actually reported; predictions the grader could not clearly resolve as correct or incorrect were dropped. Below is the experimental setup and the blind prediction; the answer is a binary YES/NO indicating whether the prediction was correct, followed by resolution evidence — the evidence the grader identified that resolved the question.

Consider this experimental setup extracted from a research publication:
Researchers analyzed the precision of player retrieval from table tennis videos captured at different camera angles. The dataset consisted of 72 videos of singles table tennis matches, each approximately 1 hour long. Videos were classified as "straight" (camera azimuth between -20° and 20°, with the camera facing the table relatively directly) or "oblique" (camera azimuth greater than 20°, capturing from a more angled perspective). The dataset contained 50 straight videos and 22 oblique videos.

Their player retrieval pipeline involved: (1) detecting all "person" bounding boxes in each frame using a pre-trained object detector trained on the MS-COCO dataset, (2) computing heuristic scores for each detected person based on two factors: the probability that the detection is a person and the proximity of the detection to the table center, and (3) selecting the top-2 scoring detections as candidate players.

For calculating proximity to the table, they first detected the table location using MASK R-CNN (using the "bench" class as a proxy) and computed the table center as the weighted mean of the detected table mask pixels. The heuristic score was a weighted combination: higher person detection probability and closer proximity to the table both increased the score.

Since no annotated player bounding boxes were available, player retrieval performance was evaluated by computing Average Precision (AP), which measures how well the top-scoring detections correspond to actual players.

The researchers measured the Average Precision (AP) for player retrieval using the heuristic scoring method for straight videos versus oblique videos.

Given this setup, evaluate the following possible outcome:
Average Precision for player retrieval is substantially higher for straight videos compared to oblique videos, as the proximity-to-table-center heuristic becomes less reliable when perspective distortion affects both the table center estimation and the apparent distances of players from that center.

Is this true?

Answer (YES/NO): YES